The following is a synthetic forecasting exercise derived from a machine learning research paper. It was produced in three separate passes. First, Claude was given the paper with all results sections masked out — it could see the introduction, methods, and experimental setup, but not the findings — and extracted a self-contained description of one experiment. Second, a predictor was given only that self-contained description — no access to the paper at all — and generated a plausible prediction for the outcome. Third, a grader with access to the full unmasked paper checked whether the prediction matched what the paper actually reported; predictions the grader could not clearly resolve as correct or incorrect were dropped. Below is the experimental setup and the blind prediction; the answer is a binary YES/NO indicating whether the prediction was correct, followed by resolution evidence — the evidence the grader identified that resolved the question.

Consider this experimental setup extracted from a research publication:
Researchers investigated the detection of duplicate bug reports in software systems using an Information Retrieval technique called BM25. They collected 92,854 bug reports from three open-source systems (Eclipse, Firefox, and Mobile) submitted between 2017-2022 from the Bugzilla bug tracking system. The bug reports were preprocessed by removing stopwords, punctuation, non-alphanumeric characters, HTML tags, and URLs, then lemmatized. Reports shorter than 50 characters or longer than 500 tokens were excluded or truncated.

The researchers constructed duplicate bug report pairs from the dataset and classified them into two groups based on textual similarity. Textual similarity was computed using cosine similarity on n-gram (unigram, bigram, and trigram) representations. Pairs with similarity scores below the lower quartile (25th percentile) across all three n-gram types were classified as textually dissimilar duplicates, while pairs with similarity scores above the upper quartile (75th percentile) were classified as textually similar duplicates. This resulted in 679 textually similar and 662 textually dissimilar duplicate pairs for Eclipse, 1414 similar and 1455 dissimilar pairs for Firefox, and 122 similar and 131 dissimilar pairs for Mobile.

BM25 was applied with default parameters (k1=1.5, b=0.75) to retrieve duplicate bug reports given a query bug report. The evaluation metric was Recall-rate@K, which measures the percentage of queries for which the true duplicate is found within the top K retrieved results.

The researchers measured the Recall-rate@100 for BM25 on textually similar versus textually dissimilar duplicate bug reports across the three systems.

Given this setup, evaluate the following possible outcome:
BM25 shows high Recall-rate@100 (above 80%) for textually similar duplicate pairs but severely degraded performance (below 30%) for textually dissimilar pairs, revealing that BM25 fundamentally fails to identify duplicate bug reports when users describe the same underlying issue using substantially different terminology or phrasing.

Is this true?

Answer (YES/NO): NO